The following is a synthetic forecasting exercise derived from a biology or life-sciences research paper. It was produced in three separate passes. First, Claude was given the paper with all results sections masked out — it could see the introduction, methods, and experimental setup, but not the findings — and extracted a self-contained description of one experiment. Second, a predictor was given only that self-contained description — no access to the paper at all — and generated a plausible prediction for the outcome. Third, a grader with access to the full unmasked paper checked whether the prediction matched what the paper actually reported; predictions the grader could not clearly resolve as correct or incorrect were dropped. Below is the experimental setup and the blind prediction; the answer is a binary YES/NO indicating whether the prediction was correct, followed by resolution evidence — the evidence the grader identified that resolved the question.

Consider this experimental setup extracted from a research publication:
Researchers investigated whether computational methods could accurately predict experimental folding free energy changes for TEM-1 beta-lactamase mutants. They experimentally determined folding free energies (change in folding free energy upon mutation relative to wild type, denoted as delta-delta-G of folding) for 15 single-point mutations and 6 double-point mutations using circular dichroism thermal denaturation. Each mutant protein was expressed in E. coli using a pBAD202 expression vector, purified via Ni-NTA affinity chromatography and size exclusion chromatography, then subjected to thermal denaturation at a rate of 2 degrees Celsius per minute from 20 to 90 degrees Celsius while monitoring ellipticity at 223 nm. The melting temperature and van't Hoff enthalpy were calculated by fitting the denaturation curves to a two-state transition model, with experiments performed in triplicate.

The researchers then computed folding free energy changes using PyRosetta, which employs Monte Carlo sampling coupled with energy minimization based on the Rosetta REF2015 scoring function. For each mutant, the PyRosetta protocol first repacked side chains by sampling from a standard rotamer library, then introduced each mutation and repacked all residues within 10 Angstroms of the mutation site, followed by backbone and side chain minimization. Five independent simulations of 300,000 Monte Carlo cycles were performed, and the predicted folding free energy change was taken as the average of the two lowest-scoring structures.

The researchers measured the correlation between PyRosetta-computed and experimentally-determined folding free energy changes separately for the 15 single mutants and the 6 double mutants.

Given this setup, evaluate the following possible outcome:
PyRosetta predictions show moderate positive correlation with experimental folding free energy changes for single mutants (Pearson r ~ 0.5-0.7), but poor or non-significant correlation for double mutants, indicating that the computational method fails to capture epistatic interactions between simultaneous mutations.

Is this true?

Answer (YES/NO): NO